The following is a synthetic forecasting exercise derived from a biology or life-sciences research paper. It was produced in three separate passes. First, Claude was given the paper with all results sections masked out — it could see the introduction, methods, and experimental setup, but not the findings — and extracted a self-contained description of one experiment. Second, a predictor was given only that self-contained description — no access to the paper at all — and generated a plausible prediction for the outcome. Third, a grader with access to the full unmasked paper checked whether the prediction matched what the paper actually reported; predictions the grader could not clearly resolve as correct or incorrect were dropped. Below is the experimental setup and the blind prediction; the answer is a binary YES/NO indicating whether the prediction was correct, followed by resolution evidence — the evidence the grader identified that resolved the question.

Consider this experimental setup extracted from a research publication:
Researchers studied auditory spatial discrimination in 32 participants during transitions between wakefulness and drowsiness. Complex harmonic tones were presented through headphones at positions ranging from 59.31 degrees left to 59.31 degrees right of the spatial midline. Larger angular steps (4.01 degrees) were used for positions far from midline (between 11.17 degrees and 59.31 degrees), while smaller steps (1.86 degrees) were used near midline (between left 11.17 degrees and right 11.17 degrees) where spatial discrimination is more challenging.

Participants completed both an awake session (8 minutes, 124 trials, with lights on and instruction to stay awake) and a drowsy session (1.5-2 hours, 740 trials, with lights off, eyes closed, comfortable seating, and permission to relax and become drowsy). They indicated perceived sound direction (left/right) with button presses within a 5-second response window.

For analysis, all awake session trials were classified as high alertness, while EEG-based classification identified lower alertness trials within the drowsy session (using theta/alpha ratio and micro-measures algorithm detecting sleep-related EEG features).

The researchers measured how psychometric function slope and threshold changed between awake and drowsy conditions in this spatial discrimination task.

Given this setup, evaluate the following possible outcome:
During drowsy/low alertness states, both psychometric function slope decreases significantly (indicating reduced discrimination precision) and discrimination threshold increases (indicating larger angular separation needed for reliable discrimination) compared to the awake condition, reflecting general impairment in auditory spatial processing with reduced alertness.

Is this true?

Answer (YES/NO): NO